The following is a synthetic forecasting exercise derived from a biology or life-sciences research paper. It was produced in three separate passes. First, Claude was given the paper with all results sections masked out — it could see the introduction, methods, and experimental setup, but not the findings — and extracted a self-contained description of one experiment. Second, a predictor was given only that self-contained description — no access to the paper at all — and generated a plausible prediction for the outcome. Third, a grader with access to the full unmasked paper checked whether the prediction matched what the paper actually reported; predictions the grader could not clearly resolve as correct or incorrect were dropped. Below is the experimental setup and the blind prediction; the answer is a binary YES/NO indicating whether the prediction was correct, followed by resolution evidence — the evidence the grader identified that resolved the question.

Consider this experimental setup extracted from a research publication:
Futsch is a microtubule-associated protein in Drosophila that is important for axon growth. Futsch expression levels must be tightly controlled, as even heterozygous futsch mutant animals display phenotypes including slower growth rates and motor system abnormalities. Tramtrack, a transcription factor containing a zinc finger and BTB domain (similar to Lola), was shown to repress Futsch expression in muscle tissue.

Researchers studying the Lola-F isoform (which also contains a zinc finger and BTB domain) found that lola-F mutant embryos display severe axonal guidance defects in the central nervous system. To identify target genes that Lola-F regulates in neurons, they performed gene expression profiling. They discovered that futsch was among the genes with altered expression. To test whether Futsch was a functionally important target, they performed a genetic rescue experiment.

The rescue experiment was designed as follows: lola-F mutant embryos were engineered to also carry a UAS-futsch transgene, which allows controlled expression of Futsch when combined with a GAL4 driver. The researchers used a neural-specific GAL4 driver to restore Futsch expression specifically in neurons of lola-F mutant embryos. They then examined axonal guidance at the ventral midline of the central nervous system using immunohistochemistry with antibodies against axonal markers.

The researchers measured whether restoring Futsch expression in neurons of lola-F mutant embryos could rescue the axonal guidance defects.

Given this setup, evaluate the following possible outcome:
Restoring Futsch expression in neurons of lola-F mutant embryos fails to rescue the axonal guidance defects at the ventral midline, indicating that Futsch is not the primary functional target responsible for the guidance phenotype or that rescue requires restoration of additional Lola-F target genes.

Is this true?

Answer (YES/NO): NO